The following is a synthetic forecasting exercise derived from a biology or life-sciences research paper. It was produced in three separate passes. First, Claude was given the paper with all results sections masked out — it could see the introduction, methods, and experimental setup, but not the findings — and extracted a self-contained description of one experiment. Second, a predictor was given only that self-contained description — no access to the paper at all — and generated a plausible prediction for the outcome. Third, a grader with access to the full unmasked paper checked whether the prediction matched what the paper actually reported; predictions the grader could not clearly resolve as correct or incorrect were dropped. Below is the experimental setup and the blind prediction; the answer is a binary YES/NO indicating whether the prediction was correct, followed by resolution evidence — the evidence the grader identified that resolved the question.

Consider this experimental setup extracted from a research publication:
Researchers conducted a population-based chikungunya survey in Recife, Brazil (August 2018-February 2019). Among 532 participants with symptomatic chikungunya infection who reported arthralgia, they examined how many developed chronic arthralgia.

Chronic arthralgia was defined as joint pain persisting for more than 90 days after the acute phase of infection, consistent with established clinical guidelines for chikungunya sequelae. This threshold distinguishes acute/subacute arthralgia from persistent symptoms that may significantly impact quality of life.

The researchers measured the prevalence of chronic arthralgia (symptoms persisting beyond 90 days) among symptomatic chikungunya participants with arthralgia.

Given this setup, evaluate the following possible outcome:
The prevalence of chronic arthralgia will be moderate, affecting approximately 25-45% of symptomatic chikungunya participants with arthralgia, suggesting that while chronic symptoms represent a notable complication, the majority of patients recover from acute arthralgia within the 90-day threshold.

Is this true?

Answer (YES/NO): YES